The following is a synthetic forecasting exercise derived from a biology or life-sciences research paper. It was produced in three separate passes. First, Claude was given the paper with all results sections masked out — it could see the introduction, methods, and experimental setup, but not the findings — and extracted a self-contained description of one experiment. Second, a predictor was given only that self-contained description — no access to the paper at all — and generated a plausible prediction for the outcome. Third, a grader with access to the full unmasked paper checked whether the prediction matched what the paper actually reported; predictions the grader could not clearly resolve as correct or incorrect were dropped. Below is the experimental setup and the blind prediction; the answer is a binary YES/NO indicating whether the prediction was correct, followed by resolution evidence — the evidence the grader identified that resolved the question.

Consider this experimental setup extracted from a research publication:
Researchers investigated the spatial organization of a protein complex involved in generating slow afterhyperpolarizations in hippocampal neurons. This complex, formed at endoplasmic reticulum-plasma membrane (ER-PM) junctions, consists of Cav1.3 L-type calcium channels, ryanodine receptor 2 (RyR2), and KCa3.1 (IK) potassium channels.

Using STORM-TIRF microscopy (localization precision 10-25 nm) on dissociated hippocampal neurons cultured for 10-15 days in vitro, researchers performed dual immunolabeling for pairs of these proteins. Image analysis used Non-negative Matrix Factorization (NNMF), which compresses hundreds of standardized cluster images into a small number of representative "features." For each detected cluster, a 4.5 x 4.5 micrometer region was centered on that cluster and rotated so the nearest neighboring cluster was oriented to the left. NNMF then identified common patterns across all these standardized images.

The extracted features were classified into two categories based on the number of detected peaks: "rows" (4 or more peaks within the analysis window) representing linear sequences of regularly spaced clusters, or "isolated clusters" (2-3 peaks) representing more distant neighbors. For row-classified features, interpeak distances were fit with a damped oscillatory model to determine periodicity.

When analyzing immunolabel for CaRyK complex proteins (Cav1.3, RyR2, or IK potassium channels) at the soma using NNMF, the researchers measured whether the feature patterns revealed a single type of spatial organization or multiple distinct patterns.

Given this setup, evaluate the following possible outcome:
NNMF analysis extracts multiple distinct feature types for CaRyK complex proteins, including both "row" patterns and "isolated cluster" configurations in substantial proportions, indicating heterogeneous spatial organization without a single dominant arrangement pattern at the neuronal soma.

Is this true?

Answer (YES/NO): YES